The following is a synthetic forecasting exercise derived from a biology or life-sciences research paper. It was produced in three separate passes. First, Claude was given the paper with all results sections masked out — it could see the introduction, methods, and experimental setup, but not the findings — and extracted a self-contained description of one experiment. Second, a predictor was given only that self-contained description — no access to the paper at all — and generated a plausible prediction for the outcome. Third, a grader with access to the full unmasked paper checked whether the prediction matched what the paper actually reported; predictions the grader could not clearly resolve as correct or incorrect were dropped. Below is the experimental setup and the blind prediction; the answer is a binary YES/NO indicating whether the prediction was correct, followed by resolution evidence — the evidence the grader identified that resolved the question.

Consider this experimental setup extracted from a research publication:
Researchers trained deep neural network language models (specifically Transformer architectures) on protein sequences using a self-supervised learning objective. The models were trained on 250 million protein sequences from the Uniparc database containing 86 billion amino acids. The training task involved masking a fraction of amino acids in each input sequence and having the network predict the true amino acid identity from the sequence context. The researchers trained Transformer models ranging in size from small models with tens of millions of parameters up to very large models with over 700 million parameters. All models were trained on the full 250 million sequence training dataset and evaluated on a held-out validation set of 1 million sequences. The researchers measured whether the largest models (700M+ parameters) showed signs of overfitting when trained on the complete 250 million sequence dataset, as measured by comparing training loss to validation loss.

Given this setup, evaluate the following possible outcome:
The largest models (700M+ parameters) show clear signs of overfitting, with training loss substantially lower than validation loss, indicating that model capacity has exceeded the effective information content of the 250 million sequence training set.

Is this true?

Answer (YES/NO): NO